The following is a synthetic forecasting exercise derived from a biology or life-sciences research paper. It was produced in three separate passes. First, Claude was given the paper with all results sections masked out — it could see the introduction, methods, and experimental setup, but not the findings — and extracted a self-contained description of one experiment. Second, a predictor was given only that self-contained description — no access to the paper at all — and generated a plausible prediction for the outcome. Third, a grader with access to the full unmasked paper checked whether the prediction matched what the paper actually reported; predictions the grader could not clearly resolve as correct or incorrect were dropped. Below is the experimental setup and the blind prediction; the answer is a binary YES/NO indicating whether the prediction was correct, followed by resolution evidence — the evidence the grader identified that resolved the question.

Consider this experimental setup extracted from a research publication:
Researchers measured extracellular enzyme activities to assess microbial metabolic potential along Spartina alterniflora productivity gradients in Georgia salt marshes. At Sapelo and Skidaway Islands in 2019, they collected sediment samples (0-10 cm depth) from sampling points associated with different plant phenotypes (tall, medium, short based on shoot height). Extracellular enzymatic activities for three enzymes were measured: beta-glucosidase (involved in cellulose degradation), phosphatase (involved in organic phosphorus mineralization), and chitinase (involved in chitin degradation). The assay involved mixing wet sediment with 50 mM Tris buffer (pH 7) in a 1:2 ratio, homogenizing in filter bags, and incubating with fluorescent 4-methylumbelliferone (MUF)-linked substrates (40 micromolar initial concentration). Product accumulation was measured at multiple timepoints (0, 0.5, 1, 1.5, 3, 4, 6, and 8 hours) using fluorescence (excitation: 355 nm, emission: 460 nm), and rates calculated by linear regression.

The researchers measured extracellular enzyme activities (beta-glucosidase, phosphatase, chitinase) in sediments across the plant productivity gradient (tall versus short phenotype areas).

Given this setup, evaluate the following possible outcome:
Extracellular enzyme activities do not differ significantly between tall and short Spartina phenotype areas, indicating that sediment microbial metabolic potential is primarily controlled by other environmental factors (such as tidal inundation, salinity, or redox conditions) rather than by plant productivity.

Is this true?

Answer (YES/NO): NO